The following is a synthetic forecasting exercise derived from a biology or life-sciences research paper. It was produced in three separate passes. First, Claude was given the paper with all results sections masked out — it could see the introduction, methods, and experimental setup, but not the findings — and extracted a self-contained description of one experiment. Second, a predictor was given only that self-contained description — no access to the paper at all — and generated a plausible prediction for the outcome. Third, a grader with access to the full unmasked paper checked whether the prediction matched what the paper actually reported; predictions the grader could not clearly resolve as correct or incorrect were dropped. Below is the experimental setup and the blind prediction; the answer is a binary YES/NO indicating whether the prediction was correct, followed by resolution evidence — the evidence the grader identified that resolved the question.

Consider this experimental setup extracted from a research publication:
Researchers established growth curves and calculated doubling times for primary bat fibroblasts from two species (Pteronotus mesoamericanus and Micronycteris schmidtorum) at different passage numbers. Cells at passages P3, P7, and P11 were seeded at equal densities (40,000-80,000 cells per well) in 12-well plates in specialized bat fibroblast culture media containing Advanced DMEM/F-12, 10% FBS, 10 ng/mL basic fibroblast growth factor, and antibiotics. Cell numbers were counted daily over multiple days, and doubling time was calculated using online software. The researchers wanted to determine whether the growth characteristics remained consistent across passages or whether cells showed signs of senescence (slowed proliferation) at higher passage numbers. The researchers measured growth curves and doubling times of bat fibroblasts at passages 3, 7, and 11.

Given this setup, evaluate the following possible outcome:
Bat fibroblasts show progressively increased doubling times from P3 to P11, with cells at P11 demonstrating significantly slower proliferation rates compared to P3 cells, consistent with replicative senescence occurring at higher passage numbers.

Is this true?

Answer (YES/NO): NO